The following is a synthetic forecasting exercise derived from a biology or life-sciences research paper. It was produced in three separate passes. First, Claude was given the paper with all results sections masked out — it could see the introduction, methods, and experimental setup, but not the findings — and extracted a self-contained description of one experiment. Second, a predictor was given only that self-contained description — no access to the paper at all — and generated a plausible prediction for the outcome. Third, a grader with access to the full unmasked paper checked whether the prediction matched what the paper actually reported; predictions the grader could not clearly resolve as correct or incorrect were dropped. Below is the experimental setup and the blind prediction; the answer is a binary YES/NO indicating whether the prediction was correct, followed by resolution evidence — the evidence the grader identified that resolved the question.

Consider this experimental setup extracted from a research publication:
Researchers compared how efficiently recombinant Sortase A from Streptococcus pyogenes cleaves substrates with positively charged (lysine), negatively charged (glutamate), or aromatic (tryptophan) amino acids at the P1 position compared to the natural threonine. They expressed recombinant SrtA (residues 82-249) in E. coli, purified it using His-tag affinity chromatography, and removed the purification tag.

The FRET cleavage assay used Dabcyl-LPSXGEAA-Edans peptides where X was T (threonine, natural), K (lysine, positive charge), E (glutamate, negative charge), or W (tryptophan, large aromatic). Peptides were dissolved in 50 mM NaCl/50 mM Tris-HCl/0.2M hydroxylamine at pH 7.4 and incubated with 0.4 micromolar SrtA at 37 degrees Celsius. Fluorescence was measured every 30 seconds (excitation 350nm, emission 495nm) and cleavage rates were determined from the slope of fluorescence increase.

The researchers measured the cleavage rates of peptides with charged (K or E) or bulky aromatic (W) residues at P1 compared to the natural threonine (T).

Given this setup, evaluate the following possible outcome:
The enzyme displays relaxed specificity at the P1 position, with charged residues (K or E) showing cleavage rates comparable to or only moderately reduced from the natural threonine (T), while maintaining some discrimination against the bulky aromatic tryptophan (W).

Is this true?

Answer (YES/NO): NO